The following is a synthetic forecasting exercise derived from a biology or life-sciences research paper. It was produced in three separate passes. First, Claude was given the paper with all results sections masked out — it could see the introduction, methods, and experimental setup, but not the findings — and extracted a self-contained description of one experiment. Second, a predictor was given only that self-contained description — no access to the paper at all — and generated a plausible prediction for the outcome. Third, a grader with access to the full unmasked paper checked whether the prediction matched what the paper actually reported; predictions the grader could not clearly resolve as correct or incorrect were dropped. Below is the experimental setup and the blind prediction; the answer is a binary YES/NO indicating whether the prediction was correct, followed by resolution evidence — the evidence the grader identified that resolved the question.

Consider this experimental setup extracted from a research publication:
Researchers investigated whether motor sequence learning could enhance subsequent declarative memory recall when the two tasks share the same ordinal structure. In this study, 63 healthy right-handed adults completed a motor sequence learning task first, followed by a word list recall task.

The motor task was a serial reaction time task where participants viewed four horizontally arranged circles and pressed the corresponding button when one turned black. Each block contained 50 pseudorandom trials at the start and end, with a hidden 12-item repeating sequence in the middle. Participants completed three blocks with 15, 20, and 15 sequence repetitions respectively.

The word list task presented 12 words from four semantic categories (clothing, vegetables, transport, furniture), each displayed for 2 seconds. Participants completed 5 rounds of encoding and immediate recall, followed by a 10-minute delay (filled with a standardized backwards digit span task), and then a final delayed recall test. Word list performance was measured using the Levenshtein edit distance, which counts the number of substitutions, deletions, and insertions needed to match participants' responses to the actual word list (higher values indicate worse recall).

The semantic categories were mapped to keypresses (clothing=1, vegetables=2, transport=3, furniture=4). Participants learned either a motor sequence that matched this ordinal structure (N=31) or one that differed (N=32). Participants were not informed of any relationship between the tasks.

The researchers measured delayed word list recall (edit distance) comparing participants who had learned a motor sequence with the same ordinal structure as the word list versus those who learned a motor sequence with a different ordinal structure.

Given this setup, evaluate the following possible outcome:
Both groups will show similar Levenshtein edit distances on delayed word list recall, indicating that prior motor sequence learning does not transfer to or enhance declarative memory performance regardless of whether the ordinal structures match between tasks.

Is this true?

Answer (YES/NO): YES